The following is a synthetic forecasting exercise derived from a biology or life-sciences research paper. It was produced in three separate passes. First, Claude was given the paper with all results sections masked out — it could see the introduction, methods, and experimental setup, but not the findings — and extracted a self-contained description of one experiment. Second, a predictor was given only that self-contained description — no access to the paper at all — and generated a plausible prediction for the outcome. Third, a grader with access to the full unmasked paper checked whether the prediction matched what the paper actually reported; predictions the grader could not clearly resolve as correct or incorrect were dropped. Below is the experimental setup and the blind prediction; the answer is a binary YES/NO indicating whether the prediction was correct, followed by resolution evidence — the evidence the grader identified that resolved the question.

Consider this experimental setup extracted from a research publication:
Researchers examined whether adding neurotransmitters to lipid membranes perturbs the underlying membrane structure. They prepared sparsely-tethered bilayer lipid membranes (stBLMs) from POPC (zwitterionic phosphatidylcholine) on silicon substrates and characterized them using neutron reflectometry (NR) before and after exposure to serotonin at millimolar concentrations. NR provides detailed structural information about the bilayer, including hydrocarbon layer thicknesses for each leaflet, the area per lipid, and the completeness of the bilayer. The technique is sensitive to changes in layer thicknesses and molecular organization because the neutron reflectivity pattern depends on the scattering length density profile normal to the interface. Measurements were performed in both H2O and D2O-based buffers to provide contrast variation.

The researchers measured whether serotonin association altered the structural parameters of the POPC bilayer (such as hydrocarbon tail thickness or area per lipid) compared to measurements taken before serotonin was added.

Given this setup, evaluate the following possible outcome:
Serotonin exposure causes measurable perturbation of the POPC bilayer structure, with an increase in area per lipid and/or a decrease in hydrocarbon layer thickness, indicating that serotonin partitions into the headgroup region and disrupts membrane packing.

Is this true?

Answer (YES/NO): NO